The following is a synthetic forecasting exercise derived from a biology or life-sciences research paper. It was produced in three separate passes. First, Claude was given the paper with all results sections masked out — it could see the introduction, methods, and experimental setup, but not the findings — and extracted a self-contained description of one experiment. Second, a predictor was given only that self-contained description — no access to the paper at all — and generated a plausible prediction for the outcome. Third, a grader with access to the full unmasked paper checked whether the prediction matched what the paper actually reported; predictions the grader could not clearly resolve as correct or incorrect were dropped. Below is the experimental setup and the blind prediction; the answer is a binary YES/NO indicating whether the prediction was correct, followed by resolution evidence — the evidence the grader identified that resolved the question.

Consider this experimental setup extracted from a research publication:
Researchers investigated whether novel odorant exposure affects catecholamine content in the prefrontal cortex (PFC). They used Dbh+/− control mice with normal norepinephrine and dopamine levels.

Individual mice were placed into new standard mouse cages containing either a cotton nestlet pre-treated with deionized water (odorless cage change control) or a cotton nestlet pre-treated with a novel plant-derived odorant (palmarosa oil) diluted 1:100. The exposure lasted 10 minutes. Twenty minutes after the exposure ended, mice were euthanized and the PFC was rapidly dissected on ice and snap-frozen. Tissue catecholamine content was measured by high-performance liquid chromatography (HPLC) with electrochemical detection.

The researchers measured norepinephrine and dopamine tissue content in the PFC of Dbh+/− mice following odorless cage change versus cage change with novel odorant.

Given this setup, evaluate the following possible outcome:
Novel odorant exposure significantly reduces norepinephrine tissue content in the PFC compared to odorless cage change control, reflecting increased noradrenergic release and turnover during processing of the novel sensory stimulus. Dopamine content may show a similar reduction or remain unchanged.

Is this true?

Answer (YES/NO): NO